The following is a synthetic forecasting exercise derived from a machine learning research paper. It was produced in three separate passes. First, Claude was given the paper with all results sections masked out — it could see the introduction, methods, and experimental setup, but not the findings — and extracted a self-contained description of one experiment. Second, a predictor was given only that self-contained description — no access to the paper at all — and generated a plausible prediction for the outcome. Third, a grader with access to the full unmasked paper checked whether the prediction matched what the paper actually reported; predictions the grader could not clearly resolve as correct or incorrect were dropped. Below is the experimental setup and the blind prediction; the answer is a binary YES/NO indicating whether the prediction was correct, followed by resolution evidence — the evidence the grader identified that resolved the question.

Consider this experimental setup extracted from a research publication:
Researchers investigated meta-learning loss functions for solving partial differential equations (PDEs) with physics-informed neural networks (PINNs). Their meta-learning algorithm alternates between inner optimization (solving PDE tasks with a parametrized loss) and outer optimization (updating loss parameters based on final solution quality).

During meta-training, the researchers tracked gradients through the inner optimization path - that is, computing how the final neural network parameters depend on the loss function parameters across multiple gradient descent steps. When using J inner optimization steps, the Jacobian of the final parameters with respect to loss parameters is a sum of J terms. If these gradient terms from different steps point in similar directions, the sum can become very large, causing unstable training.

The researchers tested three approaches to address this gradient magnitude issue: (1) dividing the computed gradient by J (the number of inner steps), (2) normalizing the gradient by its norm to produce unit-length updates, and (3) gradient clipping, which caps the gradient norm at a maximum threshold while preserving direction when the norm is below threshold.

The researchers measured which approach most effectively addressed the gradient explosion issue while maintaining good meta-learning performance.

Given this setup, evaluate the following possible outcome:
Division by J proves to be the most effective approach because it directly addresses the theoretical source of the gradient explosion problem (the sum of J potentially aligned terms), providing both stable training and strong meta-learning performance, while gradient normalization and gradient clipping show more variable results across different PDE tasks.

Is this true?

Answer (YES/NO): NO